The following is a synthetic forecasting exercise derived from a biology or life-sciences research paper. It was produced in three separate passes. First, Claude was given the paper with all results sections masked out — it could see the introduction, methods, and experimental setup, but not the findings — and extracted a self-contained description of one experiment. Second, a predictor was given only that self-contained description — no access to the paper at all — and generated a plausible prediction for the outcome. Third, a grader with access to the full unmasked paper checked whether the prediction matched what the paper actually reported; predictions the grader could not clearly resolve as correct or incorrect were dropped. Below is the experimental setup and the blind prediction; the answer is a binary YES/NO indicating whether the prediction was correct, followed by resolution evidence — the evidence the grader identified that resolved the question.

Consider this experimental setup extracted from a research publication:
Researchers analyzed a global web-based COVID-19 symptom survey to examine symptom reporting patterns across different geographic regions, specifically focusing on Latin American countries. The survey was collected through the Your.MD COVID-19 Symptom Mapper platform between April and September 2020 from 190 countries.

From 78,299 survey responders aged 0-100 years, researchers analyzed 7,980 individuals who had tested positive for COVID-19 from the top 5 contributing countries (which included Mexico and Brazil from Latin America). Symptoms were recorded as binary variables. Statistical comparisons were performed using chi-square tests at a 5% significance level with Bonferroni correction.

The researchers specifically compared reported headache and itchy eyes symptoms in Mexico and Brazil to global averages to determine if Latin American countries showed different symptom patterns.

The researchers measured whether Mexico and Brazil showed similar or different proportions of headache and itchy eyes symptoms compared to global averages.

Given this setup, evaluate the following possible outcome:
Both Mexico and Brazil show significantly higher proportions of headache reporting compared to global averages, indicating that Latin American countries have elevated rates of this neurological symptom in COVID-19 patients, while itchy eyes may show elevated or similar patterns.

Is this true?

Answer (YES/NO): YES